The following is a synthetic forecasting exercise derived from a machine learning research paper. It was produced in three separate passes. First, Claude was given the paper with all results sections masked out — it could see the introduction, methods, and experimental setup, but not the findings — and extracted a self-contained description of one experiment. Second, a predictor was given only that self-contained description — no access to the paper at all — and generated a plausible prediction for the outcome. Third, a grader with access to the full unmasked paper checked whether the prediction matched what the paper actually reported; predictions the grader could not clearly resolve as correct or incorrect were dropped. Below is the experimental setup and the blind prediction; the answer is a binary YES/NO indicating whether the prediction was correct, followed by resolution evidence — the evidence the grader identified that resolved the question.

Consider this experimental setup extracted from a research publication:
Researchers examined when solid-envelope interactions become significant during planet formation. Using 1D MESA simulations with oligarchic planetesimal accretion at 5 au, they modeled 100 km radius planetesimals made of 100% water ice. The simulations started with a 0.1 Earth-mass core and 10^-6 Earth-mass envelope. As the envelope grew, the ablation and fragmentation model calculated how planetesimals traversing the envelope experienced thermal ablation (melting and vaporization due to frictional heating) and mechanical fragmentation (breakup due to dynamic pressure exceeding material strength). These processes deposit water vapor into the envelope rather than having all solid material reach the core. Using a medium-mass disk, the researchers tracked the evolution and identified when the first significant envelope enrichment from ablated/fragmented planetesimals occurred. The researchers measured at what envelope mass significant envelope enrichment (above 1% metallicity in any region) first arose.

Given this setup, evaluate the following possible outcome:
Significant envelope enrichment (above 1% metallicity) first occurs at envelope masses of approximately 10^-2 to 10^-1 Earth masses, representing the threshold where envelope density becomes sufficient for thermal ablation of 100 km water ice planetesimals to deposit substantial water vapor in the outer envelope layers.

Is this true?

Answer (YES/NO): NO